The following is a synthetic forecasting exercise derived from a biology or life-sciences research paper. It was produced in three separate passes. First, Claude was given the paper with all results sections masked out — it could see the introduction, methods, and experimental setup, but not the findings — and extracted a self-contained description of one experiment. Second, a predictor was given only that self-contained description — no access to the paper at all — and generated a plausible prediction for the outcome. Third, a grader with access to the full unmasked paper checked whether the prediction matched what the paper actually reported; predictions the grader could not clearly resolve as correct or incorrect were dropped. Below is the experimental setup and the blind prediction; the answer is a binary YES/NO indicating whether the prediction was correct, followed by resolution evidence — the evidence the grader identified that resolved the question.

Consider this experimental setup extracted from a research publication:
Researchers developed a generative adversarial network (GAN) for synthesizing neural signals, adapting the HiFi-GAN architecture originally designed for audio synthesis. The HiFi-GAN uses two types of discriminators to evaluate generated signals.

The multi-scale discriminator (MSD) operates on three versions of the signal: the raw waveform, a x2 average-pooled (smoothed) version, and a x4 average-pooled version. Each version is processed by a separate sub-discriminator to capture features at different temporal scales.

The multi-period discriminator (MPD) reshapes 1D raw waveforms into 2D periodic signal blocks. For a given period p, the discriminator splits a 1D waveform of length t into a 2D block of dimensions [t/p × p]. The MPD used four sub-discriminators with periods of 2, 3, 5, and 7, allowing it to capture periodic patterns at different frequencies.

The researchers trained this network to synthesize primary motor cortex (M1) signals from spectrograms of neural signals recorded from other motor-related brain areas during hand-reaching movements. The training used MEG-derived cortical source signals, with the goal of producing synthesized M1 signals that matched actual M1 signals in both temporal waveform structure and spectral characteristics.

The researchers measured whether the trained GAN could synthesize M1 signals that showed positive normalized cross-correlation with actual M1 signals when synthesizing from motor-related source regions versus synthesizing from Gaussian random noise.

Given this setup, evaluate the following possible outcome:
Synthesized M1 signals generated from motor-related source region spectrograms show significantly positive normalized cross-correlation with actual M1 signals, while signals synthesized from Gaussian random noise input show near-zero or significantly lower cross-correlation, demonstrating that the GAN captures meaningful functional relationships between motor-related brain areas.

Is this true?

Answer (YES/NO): YES